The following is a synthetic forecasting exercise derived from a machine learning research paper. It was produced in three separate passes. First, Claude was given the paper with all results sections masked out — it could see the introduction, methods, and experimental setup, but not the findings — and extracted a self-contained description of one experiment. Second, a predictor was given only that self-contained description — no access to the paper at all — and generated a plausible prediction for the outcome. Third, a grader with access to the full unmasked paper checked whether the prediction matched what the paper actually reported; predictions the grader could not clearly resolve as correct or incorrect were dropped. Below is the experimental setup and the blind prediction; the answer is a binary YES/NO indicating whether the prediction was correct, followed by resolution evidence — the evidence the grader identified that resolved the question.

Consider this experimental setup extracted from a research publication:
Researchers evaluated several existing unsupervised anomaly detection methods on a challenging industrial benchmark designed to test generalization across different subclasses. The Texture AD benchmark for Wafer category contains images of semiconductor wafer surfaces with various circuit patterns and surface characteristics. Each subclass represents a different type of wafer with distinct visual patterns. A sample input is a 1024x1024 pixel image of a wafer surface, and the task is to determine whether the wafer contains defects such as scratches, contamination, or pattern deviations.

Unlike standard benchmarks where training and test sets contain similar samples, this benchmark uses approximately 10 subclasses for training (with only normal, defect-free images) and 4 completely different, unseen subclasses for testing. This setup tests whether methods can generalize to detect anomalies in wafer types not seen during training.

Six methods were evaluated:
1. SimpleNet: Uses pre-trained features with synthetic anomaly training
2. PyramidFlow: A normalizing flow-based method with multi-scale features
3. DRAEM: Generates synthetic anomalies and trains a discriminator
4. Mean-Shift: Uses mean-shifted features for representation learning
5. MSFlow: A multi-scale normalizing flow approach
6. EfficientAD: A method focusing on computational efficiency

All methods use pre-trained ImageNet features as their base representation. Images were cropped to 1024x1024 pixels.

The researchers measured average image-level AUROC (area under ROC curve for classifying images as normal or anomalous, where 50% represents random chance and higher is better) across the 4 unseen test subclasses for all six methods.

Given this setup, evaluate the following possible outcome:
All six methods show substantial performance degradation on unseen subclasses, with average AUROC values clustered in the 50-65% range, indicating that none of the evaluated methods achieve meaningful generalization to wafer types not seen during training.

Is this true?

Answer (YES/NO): NO